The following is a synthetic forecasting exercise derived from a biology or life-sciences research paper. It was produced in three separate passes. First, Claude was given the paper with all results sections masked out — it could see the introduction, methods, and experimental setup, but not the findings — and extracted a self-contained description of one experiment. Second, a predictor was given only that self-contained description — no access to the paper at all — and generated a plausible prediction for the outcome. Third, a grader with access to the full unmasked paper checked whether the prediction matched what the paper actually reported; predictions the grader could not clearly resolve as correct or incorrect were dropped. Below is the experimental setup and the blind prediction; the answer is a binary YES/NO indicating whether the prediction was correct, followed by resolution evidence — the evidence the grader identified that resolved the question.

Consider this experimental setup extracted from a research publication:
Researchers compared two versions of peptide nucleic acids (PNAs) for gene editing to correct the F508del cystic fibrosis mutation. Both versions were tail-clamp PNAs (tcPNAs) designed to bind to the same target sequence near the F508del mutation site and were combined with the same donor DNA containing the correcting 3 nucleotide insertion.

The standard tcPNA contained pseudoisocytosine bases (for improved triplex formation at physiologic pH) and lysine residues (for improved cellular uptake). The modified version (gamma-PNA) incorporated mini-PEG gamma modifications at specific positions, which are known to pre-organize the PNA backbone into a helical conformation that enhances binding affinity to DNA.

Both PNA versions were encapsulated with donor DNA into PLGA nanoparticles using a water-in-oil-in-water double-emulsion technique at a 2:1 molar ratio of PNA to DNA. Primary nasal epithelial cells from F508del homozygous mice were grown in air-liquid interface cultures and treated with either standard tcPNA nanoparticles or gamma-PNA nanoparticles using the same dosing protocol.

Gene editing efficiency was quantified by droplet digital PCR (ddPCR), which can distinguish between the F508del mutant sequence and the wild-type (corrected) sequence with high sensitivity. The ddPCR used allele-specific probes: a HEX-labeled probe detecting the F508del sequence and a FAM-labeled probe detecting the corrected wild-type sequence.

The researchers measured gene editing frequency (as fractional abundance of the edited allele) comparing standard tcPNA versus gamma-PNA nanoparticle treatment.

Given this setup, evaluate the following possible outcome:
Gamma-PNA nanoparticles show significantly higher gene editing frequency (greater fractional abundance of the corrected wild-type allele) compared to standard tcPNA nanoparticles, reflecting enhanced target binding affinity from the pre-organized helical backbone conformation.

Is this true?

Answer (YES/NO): YES